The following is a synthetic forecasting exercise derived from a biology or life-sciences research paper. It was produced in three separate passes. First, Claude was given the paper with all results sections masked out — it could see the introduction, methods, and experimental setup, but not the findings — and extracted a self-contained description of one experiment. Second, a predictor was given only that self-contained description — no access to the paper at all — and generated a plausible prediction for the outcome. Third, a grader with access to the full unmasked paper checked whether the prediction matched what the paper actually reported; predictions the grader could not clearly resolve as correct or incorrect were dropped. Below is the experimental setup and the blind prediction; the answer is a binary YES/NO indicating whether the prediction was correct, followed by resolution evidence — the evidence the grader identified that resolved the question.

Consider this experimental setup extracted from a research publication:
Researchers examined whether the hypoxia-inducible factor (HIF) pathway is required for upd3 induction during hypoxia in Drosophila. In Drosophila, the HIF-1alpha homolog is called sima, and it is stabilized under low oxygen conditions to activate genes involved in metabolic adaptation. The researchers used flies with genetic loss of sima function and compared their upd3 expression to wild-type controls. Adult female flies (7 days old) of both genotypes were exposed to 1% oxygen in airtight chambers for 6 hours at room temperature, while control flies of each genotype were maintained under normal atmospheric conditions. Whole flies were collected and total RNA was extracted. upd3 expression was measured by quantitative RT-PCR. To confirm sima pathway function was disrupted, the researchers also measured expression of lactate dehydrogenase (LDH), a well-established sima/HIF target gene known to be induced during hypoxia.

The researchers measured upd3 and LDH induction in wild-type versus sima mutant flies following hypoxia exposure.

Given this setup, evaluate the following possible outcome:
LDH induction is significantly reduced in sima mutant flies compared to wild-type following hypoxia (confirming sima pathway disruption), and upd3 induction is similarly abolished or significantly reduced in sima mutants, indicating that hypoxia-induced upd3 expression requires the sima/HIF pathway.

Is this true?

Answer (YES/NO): NO